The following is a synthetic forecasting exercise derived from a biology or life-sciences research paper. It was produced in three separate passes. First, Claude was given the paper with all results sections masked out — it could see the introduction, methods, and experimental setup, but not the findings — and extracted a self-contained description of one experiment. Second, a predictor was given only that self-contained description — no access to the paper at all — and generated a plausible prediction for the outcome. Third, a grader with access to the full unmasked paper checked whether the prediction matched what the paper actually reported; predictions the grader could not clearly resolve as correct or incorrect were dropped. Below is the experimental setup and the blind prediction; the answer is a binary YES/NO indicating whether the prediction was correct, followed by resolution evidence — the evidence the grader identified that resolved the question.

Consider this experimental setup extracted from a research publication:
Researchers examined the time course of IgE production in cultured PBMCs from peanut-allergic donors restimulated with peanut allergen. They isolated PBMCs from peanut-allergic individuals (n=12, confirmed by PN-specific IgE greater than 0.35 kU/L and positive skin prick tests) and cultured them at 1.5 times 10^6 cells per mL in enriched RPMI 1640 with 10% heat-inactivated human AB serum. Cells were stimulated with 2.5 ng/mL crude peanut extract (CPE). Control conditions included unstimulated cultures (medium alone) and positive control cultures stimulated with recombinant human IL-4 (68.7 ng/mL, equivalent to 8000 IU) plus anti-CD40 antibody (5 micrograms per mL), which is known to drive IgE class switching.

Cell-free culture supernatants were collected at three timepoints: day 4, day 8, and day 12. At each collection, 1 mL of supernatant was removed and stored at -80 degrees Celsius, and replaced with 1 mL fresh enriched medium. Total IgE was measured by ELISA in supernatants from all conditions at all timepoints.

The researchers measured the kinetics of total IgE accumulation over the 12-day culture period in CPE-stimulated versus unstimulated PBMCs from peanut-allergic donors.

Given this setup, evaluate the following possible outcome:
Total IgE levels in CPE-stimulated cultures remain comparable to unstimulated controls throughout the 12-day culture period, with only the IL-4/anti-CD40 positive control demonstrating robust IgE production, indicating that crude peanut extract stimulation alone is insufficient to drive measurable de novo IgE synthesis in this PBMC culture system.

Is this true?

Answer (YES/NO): NO